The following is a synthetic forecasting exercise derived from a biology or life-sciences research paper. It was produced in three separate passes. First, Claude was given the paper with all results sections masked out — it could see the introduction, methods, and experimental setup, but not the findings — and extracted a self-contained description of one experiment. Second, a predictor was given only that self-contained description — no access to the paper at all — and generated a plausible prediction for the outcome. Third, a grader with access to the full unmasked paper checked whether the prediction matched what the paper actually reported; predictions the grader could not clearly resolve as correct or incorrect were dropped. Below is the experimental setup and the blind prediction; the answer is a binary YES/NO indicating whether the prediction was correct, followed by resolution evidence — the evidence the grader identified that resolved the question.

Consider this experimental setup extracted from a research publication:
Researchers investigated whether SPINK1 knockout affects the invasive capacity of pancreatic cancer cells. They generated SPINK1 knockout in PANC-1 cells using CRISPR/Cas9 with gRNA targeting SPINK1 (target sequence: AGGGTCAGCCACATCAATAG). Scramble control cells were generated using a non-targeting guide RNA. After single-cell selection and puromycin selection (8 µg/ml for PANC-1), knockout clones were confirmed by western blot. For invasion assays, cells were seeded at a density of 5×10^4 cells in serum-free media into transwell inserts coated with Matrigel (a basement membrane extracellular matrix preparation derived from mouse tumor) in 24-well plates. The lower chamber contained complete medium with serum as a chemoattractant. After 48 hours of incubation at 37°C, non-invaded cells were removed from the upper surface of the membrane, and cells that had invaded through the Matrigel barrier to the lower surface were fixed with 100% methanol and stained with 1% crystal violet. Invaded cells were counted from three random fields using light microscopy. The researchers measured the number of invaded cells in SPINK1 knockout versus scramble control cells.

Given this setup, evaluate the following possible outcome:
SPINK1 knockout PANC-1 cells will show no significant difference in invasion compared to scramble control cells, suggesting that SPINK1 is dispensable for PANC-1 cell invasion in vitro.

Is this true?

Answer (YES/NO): NO